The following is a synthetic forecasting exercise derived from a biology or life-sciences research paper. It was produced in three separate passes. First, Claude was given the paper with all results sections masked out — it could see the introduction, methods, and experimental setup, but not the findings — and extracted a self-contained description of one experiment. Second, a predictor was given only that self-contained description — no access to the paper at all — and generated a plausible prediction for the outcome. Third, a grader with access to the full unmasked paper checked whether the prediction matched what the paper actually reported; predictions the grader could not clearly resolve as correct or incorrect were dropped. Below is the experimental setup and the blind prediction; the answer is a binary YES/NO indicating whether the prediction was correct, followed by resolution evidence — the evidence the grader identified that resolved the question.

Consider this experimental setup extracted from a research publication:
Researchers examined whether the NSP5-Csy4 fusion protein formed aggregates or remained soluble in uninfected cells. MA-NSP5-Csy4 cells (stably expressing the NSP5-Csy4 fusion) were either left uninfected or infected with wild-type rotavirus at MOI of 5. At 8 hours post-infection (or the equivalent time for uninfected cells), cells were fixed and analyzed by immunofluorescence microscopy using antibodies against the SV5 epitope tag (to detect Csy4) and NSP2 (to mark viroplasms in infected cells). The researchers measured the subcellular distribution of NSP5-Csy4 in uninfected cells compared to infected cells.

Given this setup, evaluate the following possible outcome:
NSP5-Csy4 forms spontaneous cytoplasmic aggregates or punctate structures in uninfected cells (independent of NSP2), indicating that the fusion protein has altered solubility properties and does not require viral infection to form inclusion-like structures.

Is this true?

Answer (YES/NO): NO